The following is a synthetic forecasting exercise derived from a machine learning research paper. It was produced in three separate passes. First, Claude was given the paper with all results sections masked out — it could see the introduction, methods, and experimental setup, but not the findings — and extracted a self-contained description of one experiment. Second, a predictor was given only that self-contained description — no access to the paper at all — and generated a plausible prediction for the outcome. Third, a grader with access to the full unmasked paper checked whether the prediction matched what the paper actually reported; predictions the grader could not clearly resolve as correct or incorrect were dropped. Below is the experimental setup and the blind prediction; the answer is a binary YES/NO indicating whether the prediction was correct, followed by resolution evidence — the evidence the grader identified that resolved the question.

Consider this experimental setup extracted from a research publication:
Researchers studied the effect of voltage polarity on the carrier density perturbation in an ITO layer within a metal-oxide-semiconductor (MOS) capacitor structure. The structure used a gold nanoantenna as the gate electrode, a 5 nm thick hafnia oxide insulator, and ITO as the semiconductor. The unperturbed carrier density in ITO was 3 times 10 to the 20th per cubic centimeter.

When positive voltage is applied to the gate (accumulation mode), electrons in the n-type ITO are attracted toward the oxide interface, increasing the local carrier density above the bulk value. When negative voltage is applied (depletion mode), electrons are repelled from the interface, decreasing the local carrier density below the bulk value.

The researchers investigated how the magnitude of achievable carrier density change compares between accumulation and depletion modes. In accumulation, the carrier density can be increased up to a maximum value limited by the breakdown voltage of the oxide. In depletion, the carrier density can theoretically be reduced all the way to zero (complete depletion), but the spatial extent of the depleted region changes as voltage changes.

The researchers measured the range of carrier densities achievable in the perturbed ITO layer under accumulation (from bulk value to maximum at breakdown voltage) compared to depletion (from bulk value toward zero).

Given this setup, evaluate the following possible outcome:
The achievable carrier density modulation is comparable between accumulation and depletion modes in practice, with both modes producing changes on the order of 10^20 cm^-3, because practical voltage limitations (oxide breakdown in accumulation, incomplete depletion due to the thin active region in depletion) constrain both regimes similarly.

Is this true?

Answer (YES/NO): NO